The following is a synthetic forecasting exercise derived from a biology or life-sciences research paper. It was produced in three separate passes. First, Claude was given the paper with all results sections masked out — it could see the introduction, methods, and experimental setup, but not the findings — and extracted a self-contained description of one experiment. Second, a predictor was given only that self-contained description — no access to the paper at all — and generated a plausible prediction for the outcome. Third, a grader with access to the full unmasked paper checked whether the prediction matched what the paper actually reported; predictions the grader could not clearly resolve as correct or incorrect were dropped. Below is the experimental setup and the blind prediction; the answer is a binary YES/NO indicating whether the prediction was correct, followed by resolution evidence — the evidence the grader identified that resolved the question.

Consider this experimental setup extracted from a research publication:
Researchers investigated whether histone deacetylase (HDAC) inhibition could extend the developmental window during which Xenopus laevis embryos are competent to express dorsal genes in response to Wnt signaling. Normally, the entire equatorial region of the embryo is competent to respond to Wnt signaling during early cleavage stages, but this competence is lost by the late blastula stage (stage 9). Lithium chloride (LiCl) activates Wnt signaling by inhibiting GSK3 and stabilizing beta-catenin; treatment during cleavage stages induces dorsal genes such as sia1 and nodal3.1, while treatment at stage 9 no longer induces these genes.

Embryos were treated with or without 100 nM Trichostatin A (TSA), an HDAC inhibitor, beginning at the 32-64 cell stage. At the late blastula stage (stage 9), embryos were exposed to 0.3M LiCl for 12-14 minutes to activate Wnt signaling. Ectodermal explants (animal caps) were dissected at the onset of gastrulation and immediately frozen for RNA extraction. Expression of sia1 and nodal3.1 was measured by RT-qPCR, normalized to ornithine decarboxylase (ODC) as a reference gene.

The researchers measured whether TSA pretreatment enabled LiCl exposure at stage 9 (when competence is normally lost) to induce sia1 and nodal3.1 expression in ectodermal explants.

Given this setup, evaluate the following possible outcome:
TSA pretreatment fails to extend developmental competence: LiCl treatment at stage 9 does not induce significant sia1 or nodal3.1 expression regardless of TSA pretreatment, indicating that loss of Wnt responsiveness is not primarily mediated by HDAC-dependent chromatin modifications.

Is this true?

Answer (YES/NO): NO